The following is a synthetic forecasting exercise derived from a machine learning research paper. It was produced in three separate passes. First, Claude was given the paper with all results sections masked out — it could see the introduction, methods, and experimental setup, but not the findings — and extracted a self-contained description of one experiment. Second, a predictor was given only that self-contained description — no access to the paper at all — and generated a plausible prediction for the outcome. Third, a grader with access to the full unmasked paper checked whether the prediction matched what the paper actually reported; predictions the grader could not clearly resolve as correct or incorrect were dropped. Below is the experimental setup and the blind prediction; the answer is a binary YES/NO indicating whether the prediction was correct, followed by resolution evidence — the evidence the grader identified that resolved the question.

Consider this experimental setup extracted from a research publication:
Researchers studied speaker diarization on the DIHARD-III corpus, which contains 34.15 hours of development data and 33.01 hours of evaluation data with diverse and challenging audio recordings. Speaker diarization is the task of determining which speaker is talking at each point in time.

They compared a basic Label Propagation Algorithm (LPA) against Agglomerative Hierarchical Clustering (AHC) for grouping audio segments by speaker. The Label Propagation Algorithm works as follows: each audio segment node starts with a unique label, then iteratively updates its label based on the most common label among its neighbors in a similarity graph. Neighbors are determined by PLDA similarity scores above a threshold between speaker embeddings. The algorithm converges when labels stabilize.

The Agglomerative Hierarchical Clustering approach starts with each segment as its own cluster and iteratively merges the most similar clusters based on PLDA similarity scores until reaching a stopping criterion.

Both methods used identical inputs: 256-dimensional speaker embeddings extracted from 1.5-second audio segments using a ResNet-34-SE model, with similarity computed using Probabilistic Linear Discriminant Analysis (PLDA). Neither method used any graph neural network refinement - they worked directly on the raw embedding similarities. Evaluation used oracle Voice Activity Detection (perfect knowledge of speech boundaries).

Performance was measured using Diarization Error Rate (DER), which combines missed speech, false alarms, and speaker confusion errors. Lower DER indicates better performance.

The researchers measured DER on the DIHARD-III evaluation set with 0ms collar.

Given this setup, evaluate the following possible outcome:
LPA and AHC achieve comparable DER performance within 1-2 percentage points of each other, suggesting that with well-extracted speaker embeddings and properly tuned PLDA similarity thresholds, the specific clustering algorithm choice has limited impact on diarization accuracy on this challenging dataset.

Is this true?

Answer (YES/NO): YES